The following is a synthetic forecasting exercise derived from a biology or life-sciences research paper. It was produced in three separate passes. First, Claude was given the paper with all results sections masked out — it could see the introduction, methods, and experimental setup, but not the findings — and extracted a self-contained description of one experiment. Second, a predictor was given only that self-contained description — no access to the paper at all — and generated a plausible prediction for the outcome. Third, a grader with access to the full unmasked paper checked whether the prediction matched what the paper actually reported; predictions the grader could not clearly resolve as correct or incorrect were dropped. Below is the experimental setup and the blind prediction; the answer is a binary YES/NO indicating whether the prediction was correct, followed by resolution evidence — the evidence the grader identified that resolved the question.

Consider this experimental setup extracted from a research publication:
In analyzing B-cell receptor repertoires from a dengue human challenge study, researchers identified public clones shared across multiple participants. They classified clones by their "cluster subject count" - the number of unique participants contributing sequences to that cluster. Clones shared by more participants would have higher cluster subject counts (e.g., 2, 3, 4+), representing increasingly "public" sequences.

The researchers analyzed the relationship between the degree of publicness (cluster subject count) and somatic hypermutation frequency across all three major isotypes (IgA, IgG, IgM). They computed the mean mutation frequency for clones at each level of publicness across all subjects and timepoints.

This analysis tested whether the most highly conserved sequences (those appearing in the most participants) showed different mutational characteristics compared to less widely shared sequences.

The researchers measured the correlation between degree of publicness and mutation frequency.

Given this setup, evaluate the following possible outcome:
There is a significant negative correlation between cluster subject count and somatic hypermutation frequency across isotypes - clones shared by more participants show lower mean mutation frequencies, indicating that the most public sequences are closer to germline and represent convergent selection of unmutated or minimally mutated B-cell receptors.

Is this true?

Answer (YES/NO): YES